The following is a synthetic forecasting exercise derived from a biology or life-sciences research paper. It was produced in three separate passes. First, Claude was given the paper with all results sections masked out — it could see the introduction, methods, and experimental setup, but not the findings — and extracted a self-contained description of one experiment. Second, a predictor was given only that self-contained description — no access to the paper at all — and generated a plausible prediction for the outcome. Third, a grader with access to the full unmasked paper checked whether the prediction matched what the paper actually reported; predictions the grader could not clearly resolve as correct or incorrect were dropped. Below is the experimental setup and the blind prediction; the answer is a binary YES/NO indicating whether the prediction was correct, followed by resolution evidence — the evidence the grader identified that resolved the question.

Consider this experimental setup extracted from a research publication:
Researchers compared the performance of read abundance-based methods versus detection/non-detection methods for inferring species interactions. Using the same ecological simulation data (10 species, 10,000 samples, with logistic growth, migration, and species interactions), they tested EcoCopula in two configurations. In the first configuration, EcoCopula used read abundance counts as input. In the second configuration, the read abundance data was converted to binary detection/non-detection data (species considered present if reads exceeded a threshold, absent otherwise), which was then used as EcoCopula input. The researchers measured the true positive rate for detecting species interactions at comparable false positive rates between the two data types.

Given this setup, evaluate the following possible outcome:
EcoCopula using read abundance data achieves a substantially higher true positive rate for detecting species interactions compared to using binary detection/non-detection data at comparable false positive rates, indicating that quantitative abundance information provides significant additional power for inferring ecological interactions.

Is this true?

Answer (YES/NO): NO